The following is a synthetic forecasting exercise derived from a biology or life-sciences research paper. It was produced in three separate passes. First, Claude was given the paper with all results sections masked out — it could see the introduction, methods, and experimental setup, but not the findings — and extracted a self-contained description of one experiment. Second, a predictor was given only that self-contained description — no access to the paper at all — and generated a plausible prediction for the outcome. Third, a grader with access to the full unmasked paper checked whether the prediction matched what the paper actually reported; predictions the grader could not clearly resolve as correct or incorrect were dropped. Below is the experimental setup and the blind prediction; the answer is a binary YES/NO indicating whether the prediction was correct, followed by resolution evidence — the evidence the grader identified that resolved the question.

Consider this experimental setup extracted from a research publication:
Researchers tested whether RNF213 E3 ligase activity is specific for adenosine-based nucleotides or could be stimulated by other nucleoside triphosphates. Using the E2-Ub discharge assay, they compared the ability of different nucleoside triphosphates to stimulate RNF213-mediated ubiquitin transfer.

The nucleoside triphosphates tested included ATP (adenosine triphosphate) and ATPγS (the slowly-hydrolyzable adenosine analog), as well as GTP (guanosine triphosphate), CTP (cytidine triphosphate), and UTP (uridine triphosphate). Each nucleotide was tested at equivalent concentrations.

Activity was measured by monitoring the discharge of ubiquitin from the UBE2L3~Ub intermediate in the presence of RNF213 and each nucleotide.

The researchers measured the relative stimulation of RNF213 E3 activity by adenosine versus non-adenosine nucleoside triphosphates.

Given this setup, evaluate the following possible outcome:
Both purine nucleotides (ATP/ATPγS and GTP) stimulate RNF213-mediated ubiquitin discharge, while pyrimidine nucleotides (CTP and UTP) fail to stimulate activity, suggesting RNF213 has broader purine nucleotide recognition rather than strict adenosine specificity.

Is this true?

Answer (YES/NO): NO